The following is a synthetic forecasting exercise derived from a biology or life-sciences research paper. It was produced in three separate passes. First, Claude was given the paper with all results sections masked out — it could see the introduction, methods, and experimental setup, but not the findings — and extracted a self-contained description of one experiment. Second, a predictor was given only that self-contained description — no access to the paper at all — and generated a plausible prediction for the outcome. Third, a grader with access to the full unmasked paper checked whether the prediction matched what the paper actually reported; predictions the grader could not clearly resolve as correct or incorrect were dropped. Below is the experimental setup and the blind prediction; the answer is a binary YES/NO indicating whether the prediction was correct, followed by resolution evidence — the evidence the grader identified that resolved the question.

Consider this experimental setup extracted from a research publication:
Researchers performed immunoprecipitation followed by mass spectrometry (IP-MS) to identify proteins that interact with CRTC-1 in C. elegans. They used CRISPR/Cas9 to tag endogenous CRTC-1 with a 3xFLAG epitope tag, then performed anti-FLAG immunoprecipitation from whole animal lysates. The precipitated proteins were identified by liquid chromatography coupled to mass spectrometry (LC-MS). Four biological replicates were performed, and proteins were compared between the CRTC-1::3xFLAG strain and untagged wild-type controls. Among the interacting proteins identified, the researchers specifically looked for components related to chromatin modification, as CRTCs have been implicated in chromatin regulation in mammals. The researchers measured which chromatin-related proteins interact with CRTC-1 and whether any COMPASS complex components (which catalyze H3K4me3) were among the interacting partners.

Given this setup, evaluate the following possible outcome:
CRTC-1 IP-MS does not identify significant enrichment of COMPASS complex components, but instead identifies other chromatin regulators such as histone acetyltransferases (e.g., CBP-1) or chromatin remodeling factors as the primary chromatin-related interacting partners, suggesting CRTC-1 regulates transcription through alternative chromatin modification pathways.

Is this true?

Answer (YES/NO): NO